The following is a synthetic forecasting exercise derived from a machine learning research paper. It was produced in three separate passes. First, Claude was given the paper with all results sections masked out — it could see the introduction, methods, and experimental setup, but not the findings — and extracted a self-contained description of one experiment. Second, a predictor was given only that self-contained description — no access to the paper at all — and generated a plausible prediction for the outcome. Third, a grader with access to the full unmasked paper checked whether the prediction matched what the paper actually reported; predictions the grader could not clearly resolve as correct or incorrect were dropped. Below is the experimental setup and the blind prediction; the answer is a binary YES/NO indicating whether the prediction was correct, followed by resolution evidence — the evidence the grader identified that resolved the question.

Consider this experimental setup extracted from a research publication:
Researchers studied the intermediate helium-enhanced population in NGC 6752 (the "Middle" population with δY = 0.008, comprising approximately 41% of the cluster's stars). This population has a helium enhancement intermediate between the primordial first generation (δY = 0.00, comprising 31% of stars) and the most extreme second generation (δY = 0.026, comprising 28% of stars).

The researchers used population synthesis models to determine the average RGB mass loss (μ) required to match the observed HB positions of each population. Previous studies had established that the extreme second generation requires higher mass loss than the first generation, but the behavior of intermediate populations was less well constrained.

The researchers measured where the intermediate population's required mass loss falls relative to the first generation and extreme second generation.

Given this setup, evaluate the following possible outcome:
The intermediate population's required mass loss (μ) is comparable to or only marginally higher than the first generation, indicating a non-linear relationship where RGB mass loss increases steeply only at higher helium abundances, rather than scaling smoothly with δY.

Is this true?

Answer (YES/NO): NO